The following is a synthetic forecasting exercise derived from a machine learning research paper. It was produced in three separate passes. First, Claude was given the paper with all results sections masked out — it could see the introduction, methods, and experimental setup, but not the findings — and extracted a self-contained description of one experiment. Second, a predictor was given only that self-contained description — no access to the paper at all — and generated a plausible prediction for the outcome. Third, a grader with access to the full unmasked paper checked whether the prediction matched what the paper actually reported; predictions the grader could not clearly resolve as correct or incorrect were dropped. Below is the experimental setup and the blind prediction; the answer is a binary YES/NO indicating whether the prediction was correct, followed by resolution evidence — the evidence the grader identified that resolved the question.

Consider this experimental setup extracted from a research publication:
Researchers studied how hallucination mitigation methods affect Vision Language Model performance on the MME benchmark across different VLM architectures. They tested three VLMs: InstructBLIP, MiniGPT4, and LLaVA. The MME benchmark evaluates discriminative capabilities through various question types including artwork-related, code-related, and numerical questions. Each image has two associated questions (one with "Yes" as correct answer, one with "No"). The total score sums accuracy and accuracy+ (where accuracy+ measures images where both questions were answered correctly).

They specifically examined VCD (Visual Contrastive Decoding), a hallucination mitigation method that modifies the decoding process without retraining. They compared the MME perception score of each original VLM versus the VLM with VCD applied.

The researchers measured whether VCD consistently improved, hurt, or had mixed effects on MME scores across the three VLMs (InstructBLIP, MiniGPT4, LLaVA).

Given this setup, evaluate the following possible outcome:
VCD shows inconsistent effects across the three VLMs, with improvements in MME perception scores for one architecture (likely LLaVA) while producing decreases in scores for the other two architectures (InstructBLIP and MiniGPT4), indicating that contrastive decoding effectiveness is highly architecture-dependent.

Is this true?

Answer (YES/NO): NO